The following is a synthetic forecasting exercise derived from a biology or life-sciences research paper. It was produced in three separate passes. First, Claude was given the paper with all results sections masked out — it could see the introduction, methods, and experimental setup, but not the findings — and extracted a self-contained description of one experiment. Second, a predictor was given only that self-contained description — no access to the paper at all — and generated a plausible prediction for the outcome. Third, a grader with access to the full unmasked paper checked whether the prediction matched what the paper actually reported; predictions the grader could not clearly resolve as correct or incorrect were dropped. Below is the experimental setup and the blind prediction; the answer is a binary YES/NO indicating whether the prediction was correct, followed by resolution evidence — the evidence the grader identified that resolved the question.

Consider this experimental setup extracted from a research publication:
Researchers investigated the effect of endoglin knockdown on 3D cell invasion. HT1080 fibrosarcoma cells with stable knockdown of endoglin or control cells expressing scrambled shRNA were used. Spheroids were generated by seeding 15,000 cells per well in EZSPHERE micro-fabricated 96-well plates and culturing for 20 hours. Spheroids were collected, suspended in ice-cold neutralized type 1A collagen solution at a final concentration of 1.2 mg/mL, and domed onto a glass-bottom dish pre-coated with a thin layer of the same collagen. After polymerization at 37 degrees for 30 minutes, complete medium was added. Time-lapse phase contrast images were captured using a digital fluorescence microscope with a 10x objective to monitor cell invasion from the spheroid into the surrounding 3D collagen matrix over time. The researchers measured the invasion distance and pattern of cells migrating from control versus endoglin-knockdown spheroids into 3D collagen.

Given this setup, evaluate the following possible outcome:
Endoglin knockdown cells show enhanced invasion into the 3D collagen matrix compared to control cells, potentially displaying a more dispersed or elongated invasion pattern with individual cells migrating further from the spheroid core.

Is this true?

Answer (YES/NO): NO